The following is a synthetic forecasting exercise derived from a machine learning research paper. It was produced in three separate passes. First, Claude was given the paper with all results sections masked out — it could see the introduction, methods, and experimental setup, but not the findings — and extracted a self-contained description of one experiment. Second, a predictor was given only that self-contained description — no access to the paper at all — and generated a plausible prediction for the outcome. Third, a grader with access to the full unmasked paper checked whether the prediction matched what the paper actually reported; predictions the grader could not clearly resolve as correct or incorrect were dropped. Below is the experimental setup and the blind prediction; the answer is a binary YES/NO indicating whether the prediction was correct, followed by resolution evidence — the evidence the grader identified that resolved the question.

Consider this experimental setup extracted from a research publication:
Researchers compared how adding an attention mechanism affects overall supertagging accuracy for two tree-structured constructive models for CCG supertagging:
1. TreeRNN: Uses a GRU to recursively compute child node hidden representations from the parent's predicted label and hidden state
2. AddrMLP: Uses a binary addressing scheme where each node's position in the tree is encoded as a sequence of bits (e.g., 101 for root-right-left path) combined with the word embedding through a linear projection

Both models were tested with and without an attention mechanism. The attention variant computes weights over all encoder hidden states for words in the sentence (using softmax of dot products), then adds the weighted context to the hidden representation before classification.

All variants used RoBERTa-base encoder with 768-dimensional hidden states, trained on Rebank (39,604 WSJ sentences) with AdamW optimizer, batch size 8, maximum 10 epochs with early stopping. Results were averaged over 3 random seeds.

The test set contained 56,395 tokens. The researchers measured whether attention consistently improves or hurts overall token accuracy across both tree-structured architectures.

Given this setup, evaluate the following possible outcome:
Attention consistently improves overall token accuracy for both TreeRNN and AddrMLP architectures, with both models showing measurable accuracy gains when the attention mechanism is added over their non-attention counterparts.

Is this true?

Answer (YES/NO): NO